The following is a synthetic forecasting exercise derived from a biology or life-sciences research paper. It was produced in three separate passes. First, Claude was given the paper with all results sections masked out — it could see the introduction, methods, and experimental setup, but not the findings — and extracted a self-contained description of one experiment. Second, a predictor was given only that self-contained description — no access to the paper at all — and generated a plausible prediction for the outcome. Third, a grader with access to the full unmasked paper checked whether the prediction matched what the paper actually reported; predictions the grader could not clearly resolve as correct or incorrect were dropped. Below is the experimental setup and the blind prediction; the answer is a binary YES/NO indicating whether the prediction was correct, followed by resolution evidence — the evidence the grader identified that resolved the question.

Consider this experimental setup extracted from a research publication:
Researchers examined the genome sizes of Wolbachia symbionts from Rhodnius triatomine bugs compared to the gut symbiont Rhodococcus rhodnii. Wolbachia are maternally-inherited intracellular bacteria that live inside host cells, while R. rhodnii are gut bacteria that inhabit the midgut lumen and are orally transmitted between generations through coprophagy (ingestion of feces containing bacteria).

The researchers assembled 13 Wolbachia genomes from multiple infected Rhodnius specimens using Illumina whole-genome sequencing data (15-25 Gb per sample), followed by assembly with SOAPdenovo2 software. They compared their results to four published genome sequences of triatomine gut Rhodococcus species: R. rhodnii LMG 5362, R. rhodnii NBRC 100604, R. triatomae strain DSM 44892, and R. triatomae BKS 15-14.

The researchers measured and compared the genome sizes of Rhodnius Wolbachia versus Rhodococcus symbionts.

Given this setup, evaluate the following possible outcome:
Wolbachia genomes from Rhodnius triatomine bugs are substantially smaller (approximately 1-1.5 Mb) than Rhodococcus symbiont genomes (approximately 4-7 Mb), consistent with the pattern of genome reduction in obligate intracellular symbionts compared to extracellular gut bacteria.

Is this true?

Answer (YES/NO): NO